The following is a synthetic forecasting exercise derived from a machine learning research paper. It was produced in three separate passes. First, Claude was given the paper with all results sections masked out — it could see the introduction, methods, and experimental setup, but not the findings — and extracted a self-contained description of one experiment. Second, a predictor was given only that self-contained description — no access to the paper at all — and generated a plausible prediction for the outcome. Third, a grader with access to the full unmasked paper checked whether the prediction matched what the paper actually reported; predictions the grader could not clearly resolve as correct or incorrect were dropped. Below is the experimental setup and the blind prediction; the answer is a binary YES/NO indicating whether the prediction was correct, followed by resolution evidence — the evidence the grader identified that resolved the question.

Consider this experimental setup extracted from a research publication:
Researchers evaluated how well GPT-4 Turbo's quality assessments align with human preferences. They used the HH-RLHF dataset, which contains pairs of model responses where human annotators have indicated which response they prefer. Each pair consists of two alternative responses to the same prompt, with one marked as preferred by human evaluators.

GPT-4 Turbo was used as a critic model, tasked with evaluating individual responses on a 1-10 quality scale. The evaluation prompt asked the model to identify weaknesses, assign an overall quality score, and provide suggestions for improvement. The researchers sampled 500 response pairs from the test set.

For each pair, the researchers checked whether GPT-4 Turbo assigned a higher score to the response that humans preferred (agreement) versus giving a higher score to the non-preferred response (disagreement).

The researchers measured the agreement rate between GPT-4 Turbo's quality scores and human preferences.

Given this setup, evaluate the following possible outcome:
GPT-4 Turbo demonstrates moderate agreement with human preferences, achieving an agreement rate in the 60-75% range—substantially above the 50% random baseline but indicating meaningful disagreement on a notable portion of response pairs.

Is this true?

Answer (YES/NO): NO